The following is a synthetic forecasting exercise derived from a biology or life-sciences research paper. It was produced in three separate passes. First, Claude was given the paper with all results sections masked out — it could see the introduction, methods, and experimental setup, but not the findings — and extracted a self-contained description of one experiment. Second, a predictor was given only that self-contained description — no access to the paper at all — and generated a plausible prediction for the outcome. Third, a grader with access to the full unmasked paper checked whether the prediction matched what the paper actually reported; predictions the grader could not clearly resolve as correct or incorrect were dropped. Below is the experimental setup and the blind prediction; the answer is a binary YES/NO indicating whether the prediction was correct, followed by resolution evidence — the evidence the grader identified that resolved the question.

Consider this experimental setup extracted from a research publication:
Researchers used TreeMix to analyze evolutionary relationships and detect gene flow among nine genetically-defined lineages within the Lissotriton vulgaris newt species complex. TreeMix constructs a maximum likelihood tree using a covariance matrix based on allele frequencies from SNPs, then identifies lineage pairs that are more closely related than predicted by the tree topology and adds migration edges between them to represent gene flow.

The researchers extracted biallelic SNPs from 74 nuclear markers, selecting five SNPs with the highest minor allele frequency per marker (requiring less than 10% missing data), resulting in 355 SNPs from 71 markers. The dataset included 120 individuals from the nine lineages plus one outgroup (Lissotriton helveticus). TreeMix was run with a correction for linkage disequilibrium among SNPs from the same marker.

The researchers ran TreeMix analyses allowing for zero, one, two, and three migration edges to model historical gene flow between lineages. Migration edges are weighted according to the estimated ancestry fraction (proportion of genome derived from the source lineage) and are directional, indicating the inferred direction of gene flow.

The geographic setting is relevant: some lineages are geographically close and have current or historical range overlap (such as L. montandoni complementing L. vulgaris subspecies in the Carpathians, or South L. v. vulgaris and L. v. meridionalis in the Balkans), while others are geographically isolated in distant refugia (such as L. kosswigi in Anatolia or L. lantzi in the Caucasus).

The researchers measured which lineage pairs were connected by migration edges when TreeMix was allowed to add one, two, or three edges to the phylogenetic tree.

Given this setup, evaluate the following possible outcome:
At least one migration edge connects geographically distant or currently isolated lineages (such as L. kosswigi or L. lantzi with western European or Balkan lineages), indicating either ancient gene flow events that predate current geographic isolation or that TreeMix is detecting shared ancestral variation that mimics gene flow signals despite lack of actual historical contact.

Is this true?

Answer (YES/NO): NO